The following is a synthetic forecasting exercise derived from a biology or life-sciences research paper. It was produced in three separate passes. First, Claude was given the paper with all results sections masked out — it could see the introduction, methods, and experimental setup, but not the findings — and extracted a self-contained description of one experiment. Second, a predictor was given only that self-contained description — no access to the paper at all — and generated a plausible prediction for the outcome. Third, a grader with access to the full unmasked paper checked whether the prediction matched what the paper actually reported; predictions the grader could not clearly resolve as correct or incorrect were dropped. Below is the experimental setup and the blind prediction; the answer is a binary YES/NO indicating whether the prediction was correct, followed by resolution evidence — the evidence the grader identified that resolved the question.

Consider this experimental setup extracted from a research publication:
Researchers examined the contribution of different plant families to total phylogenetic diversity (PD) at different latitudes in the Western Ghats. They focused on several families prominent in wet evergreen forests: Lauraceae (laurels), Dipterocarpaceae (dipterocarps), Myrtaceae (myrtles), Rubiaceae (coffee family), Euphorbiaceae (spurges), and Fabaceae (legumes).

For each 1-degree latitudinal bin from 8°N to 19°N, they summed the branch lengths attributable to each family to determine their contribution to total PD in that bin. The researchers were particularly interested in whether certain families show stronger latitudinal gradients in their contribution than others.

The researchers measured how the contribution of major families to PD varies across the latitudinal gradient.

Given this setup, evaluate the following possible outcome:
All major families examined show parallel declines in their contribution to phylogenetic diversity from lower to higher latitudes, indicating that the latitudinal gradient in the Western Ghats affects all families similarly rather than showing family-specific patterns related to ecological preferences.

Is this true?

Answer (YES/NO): NO